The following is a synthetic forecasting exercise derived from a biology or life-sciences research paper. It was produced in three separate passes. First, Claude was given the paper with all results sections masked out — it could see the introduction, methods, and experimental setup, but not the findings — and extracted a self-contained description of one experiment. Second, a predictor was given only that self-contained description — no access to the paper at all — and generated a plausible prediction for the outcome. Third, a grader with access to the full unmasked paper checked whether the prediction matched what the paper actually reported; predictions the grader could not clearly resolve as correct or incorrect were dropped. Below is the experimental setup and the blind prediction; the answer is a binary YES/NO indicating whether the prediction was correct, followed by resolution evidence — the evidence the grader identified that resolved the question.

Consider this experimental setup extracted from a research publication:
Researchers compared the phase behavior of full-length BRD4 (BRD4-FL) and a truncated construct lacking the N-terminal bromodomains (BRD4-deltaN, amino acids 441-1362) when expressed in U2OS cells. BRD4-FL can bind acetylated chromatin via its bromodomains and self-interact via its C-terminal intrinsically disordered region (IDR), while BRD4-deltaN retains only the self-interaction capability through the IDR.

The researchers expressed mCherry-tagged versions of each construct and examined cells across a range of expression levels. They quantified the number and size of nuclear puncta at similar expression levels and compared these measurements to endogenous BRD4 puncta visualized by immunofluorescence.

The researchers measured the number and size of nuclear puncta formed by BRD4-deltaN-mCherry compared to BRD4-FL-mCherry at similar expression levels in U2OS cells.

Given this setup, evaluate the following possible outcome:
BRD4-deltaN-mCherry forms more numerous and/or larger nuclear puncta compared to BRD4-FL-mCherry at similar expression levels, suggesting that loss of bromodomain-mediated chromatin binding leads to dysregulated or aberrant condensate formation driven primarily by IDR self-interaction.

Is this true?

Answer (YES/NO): NO